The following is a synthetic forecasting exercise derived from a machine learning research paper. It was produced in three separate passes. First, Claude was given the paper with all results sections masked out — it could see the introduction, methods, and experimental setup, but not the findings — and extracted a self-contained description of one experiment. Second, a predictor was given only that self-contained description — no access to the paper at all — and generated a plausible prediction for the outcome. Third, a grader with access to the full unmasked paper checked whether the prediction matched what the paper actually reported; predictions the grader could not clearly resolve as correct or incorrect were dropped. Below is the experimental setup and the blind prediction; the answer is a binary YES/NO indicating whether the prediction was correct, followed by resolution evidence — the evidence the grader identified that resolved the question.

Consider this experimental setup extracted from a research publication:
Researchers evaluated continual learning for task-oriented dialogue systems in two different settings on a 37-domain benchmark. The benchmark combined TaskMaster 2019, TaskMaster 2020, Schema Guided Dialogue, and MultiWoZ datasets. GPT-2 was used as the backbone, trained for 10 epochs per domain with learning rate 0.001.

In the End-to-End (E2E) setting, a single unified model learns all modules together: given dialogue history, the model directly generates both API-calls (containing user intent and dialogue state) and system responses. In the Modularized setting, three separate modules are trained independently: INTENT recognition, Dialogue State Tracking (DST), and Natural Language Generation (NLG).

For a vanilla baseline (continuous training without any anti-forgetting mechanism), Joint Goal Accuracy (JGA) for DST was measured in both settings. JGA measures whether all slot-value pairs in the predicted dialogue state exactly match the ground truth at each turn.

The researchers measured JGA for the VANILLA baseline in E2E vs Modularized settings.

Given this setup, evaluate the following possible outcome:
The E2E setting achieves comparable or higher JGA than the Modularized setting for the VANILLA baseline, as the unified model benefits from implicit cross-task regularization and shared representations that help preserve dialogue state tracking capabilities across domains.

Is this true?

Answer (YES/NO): NO